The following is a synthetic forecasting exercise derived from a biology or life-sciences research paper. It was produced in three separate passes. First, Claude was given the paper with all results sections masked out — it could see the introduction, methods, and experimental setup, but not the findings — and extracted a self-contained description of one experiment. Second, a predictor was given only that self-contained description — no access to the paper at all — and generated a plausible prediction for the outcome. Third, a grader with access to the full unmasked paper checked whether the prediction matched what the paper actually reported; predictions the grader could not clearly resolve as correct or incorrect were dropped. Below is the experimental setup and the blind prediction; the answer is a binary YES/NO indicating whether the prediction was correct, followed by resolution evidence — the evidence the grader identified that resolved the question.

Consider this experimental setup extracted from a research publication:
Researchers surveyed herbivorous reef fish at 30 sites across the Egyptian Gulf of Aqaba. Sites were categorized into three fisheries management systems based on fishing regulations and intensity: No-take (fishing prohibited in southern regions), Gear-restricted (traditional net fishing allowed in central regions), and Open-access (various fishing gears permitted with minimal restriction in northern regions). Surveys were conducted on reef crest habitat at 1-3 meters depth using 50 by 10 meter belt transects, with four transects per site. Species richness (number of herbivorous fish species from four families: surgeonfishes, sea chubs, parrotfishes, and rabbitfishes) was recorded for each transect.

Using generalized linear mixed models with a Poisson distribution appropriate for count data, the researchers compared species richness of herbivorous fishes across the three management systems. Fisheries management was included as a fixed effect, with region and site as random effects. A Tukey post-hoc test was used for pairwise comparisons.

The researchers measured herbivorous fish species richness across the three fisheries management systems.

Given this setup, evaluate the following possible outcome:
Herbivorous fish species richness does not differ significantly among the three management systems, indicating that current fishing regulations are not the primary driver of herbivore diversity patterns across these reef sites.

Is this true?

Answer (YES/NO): NO